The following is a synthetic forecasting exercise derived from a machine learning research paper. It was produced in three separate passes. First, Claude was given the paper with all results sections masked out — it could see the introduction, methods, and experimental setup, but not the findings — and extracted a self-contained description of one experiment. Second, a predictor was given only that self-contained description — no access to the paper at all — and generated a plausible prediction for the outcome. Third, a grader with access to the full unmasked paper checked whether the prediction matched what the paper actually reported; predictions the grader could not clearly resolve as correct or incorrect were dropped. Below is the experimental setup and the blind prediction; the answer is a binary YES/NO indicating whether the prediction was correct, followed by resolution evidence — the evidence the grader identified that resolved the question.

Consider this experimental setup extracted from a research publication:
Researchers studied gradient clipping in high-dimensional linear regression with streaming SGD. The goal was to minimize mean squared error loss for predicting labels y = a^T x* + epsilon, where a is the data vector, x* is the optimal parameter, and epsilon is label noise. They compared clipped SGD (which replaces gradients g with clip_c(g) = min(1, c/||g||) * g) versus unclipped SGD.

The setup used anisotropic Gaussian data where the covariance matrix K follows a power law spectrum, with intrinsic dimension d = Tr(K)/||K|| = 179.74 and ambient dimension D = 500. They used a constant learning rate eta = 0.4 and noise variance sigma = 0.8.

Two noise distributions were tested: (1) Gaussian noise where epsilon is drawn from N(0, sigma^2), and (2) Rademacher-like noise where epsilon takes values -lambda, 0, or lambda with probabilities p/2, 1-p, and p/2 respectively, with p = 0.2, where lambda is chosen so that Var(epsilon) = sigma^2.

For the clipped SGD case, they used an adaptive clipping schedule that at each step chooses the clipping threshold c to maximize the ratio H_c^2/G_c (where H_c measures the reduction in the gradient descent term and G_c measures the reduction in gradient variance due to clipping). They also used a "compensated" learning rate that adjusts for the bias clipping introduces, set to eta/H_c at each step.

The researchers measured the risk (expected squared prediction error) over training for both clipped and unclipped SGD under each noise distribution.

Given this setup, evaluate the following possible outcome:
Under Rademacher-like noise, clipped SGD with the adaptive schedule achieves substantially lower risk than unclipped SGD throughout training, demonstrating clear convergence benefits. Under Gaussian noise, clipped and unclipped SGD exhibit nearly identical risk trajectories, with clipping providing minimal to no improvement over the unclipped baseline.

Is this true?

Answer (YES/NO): YES